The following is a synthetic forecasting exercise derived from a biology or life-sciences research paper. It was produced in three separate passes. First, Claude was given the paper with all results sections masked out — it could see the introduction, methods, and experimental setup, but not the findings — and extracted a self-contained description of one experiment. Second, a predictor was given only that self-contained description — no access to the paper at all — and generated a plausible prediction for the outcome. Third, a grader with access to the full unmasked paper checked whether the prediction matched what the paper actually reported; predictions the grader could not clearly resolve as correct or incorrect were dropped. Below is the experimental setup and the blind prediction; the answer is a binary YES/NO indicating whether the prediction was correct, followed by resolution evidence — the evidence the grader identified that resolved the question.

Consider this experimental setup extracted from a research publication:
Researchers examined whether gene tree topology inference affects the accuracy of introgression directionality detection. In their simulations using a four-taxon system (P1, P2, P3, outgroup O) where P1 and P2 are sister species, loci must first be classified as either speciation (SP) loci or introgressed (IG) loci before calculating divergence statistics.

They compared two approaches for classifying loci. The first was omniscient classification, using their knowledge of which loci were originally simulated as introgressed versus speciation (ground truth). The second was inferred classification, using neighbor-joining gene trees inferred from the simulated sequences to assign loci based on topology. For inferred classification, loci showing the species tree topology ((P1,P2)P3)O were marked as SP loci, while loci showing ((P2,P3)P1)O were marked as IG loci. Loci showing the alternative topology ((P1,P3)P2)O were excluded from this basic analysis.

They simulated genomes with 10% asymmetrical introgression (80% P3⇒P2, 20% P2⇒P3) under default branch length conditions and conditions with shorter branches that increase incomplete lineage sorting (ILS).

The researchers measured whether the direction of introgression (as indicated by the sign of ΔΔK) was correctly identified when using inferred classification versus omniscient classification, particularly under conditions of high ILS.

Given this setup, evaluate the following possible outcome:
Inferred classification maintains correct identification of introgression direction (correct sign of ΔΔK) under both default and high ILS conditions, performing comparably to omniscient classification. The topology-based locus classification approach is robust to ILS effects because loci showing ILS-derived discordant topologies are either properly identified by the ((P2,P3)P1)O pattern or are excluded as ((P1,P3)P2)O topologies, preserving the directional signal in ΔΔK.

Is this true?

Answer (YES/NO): NO